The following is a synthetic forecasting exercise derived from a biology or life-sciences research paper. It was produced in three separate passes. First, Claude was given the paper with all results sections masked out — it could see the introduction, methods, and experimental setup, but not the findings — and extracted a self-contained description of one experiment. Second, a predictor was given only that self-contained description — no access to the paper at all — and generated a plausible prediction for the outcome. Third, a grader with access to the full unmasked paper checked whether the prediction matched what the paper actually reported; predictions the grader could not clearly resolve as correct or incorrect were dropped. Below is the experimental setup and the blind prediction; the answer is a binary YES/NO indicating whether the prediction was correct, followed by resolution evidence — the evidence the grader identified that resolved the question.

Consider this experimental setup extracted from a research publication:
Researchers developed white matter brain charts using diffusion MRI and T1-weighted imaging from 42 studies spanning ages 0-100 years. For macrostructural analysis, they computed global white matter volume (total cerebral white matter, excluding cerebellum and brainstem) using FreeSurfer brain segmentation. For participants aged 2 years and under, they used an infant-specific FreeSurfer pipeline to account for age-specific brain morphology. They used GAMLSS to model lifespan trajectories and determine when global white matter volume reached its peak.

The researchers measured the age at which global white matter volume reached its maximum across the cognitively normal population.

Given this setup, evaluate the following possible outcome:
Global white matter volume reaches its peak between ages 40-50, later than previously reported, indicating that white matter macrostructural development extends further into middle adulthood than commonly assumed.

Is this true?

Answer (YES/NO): NO